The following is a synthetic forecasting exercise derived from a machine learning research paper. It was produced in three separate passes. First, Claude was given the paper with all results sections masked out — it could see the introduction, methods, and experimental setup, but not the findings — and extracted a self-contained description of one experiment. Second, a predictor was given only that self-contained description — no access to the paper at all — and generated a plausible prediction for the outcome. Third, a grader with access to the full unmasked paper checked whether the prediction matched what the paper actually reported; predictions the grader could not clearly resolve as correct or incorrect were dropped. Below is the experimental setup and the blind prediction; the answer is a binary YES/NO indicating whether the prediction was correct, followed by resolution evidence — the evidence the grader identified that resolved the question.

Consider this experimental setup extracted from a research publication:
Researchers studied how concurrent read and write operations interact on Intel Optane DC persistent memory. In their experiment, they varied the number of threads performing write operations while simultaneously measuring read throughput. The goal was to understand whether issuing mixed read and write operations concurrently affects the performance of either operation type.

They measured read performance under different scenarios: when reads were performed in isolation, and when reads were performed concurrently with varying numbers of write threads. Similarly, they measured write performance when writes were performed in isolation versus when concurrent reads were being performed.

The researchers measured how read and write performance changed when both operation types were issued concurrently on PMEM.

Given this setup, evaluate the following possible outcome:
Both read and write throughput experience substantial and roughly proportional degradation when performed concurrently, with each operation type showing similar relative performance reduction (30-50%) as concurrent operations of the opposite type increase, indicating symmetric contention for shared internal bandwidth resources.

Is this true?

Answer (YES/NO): NO